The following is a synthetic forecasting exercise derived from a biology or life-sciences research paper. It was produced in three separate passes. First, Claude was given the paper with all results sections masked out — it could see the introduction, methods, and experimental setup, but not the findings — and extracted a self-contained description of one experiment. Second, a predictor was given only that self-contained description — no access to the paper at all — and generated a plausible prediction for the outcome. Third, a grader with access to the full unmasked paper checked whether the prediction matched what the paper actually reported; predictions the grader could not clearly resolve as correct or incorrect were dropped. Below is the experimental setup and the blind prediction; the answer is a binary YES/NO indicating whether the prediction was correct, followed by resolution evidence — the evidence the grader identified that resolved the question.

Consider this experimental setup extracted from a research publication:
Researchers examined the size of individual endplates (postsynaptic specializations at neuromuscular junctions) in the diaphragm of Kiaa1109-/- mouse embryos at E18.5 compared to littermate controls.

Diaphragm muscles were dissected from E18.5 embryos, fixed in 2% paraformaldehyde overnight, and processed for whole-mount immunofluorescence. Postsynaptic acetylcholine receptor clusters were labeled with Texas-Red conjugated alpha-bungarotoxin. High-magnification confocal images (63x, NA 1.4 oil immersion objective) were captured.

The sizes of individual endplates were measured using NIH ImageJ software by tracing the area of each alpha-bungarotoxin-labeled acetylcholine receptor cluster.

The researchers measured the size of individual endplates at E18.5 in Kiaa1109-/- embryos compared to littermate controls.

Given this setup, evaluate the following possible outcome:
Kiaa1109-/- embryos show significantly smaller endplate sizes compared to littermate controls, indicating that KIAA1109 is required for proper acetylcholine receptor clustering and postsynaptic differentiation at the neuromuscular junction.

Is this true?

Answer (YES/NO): YES